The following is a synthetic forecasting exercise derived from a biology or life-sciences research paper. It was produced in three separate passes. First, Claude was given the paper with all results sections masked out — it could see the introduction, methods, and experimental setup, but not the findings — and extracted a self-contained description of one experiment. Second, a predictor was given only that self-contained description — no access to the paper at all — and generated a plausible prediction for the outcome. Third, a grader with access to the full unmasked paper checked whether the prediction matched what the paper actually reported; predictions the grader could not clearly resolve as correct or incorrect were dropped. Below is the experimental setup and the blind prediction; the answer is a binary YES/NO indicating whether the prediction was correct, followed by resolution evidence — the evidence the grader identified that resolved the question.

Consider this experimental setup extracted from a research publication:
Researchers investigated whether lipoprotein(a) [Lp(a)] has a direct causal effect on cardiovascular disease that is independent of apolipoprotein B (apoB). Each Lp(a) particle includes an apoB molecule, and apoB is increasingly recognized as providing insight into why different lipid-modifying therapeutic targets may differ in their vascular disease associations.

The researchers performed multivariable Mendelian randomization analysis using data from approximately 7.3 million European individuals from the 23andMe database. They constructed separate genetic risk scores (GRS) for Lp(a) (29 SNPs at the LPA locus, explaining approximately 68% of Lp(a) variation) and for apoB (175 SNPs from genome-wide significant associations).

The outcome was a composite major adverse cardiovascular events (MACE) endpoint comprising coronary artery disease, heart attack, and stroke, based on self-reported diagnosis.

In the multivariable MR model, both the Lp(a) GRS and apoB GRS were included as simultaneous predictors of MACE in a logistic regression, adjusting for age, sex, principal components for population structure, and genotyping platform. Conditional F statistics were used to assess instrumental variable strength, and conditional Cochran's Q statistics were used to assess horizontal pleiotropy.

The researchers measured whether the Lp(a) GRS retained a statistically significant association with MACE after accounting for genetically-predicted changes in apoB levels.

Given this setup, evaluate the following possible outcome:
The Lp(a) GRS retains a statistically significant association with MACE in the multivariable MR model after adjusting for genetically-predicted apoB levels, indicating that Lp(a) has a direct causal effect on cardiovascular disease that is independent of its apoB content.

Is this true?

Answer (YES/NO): YES